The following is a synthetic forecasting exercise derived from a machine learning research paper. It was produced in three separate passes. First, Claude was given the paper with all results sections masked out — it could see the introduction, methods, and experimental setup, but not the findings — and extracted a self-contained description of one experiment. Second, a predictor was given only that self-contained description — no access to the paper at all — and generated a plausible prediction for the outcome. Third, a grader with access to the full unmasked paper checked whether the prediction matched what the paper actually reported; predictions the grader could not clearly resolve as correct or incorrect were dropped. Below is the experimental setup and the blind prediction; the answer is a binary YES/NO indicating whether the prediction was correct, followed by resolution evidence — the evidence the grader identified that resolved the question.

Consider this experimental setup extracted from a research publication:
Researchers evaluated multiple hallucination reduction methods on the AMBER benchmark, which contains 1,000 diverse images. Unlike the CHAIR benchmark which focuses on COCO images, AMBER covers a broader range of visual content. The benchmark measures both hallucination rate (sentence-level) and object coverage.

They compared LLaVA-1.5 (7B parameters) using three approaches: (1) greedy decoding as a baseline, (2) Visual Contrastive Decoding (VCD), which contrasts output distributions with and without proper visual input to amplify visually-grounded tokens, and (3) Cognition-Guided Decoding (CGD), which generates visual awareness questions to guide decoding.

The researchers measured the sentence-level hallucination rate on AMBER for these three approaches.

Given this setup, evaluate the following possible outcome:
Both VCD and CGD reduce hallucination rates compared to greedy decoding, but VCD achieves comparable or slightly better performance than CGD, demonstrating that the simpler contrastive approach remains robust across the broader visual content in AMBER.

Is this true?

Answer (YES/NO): NO